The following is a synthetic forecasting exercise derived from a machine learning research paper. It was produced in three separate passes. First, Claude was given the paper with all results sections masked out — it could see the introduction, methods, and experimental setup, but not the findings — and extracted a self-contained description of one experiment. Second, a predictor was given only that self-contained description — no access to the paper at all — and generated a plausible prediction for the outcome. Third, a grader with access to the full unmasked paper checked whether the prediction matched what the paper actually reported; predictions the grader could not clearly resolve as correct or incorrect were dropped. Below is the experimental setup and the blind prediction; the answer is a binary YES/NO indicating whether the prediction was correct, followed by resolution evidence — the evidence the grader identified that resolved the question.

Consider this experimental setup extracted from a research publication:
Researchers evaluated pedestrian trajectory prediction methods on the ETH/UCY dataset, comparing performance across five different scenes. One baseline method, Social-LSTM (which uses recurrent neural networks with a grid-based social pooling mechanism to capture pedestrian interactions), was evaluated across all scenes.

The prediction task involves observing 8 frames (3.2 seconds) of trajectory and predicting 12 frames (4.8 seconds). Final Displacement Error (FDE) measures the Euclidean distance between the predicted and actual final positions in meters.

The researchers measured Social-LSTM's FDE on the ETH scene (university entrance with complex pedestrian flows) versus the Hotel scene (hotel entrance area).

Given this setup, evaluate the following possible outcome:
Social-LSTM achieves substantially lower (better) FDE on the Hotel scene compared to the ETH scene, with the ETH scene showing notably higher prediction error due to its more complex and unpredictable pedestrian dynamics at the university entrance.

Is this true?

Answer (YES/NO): YES